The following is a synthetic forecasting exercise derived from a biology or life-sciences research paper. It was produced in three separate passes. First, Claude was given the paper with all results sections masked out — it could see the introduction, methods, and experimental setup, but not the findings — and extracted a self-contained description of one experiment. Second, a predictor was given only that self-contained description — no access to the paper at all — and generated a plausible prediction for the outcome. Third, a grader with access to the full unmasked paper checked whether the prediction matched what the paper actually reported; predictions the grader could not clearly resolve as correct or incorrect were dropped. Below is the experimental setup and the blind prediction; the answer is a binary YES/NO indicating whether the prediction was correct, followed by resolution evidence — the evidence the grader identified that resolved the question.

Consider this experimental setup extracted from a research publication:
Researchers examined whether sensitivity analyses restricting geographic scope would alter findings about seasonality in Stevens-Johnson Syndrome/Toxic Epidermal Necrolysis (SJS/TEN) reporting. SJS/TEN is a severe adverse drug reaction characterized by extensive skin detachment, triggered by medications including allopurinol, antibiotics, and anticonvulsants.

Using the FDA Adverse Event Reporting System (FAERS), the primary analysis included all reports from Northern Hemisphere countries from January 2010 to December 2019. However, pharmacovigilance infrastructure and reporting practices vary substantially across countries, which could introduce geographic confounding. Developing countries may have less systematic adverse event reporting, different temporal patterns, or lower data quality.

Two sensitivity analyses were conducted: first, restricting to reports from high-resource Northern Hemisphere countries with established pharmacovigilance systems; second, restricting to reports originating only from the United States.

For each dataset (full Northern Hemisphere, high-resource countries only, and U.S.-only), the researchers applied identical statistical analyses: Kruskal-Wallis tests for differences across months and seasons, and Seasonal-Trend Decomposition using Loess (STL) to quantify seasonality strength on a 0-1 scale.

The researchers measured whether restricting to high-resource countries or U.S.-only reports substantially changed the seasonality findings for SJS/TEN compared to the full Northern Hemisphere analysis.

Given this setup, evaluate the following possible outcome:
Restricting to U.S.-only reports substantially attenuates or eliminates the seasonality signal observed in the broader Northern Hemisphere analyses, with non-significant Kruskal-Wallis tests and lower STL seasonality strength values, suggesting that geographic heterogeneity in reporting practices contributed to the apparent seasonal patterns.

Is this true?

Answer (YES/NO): NO